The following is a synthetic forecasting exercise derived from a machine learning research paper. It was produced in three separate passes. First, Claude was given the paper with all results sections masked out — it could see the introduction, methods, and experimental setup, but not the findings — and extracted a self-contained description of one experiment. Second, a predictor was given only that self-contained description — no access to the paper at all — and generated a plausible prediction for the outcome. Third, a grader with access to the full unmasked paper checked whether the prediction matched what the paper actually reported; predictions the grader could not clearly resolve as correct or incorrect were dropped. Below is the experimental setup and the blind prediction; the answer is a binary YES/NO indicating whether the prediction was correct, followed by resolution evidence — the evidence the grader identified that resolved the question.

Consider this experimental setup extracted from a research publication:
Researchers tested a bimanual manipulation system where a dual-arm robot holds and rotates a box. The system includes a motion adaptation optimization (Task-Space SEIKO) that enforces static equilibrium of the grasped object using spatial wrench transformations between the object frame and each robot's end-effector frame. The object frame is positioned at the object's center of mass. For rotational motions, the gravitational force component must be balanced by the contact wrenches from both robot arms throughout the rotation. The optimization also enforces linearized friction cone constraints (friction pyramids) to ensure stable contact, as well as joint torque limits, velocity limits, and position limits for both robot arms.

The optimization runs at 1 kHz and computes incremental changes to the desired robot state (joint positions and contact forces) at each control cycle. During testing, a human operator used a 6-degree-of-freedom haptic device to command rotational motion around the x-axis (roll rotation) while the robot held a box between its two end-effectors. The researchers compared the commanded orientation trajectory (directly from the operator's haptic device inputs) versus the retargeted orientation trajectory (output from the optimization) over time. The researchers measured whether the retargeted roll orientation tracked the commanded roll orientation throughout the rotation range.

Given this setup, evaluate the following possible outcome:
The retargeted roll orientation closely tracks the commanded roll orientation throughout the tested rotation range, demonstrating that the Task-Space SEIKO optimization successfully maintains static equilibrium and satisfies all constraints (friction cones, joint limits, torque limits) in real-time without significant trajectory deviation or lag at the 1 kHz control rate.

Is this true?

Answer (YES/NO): NO